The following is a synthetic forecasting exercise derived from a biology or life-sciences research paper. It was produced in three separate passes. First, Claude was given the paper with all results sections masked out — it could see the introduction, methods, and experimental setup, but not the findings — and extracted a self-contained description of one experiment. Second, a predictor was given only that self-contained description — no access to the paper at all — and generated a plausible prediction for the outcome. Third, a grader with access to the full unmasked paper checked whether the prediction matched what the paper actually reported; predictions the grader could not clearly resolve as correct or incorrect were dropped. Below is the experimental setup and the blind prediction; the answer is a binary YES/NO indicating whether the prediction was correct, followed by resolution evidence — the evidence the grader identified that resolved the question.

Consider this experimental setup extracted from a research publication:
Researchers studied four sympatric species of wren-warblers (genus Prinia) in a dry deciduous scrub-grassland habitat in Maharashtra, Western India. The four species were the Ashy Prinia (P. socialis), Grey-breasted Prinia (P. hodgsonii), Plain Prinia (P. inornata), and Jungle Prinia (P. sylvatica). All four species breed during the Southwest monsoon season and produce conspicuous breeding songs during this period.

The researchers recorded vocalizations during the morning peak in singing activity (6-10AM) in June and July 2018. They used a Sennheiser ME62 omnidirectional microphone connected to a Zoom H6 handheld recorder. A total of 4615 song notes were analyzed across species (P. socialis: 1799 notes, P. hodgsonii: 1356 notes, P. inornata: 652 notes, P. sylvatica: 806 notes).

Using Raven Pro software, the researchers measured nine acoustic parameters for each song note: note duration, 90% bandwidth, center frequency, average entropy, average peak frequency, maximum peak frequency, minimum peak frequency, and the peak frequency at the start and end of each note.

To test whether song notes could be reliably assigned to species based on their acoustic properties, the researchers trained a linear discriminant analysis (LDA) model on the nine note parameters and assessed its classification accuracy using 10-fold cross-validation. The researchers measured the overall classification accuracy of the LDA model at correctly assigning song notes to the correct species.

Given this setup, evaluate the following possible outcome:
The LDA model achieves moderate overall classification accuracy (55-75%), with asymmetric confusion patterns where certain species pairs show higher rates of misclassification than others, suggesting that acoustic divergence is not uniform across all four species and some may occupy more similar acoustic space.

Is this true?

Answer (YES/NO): NO